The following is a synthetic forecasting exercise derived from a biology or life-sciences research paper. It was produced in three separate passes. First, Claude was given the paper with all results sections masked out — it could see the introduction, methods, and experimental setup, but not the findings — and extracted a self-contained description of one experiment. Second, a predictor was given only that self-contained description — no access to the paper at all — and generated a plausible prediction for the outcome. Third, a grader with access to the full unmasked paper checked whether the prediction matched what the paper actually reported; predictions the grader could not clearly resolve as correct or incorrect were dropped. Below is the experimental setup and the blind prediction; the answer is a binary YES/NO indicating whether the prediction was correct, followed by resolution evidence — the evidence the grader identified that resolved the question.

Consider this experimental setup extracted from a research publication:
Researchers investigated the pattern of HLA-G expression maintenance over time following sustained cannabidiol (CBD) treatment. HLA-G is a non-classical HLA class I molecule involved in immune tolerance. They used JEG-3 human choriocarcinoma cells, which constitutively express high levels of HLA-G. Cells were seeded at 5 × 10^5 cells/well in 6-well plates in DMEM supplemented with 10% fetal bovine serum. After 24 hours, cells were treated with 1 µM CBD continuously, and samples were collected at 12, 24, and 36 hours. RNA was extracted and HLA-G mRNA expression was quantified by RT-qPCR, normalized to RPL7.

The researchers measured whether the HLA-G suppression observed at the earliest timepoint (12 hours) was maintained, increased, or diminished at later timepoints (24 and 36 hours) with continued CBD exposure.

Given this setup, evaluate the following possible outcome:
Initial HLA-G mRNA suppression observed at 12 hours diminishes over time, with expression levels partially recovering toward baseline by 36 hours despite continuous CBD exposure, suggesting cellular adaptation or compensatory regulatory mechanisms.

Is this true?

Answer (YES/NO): NO